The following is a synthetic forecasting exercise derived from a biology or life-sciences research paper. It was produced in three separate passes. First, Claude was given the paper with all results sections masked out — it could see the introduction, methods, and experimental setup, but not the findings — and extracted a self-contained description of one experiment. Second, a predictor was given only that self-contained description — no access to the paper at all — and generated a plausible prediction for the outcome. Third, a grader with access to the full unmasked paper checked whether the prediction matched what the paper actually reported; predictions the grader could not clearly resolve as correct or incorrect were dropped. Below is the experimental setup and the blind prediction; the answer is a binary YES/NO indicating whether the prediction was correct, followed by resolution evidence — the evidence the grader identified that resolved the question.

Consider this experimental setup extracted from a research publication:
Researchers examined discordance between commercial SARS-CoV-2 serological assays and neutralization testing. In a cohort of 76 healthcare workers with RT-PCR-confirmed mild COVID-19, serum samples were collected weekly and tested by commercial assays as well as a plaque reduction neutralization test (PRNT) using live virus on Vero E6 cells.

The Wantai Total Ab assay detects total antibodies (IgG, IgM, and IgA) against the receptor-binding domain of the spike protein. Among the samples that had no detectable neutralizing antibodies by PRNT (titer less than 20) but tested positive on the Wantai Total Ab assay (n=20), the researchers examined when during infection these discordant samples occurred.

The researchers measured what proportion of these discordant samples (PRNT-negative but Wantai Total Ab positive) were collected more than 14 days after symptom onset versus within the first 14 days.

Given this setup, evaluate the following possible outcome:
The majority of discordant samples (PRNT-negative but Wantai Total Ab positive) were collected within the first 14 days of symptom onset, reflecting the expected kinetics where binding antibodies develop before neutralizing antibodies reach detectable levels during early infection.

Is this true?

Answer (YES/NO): YES